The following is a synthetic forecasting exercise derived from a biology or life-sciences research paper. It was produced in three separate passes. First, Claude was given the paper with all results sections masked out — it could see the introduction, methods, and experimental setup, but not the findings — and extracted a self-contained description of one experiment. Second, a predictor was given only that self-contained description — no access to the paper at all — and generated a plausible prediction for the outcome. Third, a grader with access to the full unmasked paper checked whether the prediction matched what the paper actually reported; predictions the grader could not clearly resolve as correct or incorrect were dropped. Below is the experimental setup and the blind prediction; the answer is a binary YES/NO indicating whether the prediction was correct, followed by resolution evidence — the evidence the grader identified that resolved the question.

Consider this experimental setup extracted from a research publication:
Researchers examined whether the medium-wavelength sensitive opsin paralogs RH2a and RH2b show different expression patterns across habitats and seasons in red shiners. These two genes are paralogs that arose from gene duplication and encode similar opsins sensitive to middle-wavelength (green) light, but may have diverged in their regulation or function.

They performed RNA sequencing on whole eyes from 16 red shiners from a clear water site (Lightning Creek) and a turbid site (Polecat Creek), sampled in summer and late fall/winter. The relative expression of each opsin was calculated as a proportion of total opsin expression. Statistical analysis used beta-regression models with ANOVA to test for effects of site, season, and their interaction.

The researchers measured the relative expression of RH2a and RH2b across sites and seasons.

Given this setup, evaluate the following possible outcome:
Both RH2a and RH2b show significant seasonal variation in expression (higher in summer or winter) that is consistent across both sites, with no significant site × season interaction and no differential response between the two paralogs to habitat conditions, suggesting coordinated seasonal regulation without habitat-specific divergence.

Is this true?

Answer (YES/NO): NO